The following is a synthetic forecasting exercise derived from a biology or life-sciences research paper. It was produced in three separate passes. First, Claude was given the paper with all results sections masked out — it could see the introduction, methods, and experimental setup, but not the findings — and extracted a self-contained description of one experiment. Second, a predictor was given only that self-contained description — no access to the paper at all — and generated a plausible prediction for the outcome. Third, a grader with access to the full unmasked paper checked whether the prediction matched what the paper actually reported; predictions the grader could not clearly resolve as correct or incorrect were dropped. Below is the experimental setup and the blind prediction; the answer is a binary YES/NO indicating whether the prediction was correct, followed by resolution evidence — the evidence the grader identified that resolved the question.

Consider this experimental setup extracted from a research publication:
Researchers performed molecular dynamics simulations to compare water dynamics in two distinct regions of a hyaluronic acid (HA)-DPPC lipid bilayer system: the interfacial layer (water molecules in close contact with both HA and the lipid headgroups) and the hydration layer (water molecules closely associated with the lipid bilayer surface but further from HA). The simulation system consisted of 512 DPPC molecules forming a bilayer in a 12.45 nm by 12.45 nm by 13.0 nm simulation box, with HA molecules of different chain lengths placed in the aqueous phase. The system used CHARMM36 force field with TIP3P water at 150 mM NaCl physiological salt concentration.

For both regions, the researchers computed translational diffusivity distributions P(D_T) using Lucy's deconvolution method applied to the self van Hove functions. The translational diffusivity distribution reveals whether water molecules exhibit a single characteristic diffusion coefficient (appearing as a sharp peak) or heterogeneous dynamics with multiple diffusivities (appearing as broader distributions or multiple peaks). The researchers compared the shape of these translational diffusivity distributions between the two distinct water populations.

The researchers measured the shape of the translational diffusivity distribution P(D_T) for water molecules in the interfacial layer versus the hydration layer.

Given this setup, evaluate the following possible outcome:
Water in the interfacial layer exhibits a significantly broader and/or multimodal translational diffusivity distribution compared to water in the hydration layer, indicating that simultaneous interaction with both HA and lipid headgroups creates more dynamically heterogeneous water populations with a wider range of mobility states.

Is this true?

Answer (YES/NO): NO